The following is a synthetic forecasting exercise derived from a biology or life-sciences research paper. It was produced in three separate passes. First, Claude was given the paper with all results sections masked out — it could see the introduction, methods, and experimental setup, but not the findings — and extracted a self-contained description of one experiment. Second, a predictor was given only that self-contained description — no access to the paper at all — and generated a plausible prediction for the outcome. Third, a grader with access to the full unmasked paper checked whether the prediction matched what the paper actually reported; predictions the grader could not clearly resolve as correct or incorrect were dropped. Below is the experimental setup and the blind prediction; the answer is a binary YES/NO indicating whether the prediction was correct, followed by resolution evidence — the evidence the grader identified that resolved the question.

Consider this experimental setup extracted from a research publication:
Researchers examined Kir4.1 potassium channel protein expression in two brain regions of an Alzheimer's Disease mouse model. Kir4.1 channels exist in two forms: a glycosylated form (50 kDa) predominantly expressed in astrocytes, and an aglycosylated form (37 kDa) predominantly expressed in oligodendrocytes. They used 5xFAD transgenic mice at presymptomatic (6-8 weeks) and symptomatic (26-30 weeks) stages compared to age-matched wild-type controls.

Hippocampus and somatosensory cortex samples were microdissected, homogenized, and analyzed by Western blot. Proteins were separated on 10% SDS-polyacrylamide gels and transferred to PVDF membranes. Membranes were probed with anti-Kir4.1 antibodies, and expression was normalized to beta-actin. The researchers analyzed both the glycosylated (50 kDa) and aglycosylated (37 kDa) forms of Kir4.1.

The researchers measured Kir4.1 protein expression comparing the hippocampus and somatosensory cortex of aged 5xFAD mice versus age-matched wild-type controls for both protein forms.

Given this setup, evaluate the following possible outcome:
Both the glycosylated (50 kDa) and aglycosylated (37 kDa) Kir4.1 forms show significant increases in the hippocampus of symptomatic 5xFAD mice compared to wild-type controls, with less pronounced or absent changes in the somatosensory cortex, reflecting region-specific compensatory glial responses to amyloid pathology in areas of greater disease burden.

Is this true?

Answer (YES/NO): NO